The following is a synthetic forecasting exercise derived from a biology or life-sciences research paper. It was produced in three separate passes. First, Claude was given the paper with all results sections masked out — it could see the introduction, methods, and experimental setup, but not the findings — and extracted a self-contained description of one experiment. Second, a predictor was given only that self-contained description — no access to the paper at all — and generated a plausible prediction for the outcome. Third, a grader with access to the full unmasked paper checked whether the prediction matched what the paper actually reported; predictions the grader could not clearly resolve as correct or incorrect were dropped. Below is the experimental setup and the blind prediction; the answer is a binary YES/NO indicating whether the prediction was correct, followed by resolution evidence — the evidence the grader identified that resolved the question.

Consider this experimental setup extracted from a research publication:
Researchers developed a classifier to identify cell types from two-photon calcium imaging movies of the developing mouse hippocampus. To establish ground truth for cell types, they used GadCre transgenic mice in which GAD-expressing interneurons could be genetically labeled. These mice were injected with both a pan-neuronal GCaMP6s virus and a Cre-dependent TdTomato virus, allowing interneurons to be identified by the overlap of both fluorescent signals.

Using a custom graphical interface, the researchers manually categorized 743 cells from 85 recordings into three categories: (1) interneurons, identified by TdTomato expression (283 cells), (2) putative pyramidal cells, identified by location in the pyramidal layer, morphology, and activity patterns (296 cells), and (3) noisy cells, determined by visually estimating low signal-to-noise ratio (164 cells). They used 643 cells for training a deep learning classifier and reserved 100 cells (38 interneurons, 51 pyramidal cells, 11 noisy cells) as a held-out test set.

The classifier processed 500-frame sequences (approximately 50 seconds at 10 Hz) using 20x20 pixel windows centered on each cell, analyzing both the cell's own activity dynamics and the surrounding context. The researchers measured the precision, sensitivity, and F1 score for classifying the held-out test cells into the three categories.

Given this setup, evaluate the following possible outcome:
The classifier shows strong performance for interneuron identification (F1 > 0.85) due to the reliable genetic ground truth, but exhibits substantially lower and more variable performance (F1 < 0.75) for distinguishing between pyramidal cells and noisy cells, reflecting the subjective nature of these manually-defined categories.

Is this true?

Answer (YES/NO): NO